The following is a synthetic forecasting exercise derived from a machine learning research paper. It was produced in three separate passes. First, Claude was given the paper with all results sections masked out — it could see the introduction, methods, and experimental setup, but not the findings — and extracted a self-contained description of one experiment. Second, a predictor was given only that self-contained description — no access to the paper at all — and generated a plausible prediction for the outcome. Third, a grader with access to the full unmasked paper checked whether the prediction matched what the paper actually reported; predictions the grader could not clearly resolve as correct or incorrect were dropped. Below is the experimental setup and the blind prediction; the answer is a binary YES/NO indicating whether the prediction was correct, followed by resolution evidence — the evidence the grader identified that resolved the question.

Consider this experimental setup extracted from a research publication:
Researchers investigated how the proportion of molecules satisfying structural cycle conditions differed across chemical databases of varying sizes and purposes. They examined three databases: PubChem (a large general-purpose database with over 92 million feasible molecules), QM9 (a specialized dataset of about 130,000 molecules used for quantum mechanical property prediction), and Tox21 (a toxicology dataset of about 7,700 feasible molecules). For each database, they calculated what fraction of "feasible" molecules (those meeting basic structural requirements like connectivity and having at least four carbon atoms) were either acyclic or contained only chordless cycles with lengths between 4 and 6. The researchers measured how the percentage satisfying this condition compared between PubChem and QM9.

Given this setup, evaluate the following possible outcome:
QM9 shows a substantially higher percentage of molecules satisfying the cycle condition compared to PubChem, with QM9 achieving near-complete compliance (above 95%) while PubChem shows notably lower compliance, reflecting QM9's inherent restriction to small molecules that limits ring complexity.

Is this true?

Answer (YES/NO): NO